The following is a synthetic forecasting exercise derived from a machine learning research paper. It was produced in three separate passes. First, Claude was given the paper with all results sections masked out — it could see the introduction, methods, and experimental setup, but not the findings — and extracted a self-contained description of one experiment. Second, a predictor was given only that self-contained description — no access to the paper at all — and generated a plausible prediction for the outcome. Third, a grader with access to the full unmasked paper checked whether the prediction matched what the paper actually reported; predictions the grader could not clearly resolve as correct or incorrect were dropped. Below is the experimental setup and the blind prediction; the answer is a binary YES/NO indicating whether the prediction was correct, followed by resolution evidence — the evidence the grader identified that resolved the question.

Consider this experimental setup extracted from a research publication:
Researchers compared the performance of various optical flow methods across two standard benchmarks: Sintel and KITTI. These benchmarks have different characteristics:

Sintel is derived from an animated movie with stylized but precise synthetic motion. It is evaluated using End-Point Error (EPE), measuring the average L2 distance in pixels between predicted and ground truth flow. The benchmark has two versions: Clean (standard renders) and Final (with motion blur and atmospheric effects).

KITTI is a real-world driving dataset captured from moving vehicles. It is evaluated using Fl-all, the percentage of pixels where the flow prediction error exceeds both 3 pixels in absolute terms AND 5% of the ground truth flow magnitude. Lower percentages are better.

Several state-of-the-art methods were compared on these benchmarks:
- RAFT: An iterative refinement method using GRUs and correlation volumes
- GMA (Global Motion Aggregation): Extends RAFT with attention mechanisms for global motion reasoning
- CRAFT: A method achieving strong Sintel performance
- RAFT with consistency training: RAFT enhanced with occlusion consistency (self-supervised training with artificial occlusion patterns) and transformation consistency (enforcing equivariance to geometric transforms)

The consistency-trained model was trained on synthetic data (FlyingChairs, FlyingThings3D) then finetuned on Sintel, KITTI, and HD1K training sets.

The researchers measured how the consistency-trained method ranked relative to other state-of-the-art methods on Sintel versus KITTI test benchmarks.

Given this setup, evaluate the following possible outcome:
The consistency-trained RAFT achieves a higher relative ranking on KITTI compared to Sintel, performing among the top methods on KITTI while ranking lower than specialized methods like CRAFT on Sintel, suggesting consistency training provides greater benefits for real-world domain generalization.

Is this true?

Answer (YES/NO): YES